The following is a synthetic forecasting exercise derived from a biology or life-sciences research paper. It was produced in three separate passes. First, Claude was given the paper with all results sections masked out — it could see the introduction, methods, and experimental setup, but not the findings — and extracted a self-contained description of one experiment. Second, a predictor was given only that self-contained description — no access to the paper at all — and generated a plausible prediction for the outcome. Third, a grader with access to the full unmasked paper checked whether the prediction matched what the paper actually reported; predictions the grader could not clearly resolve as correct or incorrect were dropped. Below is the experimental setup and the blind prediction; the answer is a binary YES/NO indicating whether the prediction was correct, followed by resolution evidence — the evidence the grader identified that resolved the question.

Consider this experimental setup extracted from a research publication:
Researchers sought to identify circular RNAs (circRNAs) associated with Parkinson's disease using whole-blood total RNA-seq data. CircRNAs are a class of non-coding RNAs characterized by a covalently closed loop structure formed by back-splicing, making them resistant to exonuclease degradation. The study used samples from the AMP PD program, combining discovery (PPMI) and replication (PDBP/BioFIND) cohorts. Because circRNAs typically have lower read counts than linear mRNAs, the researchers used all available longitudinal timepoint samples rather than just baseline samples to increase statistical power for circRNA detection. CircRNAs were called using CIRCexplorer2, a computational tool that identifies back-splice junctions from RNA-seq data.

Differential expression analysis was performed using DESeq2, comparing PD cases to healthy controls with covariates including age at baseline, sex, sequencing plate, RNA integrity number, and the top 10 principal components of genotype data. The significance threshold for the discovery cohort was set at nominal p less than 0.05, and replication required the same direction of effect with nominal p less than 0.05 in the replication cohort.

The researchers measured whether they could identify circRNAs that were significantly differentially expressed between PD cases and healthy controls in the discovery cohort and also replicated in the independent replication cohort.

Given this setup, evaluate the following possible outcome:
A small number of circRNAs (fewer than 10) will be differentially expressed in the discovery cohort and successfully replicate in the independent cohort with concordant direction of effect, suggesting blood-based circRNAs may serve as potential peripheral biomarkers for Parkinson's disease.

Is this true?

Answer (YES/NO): NO